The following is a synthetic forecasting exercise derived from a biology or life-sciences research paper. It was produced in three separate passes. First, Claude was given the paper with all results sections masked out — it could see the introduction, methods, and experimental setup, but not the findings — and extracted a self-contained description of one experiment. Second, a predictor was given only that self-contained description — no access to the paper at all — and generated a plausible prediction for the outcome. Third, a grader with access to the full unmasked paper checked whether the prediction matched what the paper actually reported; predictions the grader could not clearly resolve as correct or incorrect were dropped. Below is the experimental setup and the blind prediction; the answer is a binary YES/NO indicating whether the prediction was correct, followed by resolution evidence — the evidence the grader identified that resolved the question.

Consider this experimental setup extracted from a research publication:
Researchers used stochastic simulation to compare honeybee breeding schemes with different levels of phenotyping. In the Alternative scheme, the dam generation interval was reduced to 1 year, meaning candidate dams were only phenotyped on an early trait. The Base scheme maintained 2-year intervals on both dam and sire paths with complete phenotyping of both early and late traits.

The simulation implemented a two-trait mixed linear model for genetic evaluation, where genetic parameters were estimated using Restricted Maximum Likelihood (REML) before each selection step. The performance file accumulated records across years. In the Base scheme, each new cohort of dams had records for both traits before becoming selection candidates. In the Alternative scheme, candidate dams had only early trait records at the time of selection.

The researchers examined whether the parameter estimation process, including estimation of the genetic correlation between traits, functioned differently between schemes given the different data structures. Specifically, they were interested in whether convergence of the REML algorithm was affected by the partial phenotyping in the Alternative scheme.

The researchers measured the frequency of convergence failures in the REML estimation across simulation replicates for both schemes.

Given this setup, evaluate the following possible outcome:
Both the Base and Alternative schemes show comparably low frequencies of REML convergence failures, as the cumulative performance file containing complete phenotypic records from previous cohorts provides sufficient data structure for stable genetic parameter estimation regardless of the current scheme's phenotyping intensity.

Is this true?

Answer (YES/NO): NO